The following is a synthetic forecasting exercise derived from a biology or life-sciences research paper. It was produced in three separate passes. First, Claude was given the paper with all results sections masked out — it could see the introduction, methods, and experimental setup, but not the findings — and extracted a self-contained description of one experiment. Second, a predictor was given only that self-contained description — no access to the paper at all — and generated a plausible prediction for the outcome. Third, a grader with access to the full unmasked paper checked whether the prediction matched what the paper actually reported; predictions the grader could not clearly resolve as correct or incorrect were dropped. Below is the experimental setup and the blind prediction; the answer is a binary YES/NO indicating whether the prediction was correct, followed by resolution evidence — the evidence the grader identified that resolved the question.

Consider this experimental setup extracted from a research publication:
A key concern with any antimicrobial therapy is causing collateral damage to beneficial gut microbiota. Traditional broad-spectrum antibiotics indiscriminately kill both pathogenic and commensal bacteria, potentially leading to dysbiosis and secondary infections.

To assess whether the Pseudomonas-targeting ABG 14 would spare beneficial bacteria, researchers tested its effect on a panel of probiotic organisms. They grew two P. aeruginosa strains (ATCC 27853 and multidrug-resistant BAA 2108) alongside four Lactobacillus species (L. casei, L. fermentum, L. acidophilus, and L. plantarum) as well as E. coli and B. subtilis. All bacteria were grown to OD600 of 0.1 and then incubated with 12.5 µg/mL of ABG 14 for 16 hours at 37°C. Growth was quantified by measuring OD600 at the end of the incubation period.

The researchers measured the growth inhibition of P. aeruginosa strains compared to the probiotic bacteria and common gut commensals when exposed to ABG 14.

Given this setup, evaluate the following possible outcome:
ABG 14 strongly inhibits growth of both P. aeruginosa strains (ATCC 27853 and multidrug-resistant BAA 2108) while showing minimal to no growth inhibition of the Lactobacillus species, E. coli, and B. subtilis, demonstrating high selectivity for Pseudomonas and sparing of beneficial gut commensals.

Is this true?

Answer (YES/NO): YES